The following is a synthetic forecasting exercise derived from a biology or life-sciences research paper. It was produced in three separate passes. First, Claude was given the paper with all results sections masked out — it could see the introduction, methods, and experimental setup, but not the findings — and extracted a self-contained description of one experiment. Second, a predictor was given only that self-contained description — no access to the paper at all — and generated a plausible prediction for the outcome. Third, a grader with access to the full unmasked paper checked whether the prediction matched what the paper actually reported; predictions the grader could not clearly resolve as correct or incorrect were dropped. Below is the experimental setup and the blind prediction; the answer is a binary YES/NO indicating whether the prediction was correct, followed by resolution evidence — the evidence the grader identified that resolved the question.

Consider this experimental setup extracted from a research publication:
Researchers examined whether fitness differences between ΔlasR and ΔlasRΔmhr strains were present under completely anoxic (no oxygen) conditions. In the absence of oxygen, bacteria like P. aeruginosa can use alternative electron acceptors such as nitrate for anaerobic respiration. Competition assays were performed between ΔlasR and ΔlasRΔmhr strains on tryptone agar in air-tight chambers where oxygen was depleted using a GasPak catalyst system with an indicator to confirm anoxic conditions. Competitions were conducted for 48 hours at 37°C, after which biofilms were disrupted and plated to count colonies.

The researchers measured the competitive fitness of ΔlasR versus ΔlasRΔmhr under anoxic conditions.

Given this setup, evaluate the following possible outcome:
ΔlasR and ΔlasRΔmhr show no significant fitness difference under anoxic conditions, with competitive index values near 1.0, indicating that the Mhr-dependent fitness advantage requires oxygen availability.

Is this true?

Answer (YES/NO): YES